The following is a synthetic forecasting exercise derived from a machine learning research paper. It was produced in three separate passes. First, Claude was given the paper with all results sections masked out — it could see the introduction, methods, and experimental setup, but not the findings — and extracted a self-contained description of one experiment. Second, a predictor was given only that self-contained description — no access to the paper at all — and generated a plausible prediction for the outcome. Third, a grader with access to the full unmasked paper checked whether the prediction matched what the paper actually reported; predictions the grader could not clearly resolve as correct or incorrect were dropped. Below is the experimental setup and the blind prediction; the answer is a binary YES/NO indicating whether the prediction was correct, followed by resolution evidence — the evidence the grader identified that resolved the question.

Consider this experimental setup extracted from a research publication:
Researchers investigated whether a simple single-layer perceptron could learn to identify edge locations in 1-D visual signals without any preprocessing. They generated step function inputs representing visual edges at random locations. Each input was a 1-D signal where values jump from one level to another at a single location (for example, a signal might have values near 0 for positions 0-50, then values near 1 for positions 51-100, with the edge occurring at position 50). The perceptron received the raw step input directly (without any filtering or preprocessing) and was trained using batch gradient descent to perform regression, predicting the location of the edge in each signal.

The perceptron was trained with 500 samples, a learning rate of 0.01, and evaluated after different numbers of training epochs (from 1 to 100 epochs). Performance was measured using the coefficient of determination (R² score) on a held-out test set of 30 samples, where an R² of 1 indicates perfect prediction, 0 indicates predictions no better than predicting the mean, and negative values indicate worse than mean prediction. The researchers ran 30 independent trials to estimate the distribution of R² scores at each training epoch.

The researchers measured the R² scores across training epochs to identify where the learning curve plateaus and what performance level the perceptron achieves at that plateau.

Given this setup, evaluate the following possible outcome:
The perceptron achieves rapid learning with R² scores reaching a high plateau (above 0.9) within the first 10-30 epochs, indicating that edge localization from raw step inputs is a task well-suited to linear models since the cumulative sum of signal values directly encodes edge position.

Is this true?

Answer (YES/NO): NO